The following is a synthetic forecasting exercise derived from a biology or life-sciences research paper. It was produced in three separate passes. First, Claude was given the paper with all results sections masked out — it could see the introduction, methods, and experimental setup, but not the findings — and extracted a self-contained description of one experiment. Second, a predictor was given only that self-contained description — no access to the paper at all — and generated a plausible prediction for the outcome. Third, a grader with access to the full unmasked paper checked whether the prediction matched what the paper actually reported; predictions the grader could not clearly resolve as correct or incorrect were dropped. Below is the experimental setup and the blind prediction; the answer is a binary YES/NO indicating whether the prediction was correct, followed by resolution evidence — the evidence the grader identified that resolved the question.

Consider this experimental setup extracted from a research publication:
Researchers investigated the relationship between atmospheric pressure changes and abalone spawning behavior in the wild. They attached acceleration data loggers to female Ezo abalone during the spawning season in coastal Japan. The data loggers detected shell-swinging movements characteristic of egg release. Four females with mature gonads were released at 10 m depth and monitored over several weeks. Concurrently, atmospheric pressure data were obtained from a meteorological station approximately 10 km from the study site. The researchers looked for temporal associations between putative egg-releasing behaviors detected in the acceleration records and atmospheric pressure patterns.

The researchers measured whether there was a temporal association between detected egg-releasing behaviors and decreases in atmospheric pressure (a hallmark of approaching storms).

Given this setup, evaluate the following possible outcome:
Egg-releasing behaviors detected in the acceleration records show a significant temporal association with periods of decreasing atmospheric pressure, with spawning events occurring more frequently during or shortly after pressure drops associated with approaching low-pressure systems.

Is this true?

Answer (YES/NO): NO